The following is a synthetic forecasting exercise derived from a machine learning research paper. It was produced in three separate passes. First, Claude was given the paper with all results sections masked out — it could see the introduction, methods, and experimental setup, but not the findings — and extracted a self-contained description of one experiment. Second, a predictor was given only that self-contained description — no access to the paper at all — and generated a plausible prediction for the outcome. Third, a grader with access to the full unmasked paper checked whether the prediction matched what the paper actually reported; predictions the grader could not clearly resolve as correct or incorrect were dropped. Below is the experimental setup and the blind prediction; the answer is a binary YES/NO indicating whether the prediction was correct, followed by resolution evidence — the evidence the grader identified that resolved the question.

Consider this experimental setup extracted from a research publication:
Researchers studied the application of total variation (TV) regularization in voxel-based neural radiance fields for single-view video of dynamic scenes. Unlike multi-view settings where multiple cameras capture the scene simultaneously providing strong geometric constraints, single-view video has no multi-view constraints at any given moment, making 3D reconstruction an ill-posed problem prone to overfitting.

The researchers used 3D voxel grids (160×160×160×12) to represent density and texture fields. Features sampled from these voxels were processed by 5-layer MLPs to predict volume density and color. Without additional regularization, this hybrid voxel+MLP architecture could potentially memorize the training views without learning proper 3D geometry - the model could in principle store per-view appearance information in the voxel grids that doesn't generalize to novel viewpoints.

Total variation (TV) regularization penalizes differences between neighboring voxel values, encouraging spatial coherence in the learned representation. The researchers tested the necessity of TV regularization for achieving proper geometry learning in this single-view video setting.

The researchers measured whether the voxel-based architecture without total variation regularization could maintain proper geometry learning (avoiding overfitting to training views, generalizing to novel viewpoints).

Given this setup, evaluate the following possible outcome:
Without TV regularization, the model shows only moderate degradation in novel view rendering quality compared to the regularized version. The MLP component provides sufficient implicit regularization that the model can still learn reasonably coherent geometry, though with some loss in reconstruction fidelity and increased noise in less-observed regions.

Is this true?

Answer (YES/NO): NO